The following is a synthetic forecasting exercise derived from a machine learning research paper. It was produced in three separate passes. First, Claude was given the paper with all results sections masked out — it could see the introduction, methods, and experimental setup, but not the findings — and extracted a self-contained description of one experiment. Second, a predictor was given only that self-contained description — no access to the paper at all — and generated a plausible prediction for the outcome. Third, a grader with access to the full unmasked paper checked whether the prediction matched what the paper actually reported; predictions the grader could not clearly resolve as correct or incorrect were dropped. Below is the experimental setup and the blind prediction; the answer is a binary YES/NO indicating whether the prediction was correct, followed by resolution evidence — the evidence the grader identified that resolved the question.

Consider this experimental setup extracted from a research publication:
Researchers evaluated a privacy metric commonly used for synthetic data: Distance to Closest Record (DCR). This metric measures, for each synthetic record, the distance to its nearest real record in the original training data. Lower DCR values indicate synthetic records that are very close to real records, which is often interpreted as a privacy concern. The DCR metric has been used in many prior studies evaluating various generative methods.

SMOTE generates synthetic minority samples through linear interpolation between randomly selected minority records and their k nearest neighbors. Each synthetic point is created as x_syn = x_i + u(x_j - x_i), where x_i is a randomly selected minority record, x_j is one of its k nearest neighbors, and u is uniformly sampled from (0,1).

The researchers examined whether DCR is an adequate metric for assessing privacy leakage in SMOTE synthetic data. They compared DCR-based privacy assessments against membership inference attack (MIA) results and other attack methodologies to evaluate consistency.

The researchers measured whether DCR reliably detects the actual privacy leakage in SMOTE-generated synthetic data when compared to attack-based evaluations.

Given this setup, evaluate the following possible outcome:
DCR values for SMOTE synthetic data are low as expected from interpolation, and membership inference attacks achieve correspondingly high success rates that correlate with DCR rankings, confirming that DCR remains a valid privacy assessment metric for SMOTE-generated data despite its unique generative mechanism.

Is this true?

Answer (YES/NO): NO